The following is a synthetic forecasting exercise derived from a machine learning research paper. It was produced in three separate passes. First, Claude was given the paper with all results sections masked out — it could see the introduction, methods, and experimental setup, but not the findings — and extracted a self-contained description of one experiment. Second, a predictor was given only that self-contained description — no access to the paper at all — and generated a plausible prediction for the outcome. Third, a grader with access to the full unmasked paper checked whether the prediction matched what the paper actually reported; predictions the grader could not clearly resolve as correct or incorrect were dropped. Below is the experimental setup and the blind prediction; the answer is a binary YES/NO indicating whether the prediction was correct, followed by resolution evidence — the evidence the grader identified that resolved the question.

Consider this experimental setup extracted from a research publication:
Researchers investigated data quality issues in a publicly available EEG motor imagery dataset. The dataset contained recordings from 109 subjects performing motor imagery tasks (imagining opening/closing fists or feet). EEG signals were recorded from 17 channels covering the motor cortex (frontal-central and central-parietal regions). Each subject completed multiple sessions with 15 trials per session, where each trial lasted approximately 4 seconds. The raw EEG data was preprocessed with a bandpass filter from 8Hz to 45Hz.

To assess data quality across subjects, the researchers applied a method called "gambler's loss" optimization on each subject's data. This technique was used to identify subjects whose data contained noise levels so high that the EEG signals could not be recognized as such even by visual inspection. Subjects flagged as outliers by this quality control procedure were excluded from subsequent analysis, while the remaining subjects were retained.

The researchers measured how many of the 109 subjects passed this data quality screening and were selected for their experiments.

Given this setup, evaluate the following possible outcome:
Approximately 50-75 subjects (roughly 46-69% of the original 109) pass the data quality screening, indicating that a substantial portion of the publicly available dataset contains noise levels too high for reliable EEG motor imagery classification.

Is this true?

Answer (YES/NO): NO